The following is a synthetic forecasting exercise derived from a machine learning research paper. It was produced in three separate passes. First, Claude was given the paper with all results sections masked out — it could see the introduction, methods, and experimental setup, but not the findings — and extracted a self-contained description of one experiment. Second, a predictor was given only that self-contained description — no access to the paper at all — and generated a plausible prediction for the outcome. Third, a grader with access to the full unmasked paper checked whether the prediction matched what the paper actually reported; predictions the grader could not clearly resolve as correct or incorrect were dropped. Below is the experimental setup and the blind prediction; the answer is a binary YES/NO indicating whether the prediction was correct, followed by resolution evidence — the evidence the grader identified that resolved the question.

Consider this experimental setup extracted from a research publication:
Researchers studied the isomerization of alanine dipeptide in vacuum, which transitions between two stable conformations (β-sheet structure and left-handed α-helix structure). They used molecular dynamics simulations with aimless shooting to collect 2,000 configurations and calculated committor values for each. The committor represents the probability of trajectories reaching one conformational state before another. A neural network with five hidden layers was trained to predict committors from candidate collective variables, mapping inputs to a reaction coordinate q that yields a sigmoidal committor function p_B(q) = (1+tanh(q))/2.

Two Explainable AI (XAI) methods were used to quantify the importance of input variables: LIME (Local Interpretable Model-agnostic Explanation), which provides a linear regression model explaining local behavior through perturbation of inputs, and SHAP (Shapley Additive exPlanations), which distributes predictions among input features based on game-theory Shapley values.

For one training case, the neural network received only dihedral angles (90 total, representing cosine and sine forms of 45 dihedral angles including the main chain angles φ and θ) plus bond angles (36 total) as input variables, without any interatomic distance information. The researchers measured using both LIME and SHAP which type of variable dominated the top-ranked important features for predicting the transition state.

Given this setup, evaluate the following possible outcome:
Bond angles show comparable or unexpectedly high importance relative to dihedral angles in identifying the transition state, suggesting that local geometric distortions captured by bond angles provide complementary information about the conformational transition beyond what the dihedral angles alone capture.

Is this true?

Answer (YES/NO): NO